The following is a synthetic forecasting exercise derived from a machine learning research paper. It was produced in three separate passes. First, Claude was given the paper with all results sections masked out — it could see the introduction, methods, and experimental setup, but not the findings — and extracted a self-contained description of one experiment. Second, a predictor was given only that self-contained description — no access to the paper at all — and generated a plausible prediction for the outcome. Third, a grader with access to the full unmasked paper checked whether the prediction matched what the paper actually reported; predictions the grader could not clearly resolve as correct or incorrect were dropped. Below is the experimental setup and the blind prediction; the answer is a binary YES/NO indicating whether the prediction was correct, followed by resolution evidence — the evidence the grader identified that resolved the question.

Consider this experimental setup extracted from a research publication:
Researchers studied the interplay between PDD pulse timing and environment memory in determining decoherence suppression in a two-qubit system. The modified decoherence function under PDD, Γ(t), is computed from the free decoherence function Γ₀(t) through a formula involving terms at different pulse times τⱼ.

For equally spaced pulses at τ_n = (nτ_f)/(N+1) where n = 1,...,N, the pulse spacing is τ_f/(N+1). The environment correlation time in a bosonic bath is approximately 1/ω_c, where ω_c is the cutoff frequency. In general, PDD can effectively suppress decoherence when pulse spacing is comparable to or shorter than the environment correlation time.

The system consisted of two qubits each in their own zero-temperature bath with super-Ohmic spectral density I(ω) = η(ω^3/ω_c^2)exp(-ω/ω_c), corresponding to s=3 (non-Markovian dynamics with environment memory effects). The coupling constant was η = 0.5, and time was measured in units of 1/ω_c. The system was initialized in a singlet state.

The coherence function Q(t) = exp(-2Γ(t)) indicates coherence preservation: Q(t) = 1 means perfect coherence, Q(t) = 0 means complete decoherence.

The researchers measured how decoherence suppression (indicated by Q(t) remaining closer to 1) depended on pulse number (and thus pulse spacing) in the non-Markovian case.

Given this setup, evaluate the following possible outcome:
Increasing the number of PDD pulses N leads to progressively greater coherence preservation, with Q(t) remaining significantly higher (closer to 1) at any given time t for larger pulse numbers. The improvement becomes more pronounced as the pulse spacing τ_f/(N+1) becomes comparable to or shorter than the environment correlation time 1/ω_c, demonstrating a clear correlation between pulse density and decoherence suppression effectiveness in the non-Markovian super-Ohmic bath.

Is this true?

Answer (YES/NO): NO